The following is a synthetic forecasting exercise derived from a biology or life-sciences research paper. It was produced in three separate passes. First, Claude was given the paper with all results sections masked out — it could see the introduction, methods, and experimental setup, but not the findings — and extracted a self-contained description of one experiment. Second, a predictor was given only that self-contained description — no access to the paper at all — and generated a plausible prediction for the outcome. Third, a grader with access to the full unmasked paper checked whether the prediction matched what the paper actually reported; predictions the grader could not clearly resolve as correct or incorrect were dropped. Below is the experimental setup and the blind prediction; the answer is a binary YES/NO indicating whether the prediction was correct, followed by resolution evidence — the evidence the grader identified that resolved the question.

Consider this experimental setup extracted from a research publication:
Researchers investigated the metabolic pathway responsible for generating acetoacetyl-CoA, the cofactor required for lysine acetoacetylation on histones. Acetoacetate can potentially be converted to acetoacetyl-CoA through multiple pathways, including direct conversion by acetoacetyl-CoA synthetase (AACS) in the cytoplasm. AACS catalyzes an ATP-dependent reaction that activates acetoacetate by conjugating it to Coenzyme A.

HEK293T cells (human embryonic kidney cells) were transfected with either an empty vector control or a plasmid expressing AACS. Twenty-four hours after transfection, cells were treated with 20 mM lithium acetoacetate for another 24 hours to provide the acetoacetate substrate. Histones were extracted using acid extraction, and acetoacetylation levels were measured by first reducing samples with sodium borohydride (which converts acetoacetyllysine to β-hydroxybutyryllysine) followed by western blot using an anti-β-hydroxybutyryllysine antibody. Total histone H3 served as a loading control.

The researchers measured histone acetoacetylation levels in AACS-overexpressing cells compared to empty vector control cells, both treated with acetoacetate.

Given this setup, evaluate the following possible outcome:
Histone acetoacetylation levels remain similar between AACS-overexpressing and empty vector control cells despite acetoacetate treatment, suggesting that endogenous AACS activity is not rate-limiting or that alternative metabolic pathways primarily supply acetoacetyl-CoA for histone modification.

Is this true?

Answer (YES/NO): NO